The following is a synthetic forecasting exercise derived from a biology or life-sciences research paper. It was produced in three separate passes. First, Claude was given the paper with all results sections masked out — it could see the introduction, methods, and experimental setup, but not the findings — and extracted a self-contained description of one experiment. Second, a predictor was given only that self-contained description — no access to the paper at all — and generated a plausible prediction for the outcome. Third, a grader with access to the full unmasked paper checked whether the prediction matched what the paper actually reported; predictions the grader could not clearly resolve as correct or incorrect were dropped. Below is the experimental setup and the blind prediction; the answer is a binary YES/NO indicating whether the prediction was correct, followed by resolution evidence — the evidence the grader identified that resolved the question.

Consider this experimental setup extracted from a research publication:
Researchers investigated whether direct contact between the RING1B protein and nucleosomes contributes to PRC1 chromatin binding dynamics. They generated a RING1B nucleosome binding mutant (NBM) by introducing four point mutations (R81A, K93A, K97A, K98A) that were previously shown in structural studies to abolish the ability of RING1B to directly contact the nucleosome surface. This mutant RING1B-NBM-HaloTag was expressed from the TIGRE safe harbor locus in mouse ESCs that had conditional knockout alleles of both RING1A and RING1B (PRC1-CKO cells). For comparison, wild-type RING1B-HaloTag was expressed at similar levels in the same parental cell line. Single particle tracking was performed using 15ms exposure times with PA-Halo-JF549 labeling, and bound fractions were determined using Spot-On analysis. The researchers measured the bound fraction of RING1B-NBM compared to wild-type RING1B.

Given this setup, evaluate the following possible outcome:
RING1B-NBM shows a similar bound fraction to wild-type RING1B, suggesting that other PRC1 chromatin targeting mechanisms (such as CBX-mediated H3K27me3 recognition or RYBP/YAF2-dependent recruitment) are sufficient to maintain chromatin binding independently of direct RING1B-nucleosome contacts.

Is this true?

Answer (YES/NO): YES